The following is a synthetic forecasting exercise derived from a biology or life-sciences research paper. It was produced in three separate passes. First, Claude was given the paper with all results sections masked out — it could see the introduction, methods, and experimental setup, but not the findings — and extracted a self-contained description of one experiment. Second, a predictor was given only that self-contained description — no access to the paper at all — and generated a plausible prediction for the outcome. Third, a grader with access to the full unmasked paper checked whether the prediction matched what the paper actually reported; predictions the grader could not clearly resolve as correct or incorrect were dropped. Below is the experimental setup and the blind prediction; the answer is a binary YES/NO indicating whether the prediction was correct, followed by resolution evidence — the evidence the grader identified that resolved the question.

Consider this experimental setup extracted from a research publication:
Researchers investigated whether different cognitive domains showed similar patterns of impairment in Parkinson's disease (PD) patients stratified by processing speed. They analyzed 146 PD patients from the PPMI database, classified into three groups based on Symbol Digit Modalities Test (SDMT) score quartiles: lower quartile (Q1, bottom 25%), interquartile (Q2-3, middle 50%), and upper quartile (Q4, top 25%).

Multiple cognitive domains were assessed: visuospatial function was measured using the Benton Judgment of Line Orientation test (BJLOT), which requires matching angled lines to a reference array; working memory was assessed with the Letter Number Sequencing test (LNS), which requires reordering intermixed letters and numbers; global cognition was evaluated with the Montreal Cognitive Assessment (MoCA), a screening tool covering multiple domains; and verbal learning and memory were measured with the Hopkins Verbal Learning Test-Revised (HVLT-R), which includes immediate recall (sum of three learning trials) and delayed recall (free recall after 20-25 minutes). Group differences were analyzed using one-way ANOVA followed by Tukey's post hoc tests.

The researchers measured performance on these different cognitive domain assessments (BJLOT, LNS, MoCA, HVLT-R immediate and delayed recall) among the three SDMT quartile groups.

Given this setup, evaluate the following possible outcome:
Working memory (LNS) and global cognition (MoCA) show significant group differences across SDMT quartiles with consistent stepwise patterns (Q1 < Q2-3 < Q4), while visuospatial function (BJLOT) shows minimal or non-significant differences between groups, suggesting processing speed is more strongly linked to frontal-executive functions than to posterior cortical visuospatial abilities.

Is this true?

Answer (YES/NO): NO